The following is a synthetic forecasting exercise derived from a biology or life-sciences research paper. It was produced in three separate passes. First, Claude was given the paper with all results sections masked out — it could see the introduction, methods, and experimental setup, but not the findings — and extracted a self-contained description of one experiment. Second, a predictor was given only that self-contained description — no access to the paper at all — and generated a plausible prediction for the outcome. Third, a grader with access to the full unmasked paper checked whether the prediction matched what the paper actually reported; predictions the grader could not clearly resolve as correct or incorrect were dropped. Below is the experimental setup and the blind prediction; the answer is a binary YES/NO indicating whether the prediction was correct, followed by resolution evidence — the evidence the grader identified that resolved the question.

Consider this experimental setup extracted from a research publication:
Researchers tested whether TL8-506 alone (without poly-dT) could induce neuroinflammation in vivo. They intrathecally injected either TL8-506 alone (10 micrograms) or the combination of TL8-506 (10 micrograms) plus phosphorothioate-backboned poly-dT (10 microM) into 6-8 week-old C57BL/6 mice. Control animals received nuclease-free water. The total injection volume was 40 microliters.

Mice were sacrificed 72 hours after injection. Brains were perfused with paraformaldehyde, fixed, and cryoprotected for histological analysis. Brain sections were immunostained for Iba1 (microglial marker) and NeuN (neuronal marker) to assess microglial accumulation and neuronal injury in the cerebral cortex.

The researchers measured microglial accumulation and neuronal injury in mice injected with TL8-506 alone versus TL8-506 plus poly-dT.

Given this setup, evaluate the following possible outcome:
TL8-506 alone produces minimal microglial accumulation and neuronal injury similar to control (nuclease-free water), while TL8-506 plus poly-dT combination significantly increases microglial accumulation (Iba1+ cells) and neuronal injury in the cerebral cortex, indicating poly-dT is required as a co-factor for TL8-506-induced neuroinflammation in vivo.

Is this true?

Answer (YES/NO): NO